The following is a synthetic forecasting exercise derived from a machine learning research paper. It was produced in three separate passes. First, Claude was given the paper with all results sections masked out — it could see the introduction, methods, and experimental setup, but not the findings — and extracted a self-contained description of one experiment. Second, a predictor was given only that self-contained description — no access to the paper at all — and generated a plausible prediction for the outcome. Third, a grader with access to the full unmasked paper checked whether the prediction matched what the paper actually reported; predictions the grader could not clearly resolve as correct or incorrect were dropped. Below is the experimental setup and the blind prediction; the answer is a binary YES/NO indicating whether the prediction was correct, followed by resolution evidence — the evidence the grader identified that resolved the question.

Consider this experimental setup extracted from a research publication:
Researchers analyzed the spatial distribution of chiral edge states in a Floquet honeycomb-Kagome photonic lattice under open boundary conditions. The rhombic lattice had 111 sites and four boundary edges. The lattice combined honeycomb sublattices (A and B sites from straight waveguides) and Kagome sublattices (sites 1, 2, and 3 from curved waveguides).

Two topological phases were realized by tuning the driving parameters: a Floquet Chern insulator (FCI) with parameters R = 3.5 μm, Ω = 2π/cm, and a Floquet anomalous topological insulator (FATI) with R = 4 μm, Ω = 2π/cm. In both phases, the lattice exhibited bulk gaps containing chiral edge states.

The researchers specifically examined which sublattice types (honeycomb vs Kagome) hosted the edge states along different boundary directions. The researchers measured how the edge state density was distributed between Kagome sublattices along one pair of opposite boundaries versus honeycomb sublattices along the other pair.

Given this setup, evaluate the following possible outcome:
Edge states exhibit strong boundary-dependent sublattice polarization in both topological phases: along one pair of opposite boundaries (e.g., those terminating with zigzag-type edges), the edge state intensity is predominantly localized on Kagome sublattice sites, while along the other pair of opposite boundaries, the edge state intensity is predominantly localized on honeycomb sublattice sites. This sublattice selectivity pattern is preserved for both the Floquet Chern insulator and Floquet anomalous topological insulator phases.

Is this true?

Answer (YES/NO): YES